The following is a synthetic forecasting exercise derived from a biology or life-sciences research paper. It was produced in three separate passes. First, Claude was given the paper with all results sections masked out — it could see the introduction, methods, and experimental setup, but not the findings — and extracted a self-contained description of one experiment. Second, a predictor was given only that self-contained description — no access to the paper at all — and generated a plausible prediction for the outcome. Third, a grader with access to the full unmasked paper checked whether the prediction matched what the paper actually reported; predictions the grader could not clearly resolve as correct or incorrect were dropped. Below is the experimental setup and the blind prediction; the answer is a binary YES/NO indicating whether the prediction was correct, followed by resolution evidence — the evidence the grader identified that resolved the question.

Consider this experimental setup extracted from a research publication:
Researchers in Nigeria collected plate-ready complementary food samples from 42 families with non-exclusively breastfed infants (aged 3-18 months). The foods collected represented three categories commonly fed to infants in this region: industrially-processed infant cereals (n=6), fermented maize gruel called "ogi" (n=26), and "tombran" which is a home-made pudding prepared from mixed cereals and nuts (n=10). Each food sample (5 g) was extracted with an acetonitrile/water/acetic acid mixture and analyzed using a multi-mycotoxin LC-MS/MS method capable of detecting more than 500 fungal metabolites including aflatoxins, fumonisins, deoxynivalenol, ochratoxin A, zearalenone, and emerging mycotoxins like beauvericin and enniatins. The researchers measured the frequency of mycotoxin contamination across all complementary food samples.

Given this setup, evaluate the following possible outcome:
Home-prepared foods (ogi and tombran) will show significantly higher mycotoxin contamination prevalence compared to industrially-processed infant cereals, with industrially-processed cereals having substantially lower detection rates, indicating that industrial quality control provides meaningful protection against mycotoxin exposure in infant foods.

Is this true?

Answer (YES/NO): NO